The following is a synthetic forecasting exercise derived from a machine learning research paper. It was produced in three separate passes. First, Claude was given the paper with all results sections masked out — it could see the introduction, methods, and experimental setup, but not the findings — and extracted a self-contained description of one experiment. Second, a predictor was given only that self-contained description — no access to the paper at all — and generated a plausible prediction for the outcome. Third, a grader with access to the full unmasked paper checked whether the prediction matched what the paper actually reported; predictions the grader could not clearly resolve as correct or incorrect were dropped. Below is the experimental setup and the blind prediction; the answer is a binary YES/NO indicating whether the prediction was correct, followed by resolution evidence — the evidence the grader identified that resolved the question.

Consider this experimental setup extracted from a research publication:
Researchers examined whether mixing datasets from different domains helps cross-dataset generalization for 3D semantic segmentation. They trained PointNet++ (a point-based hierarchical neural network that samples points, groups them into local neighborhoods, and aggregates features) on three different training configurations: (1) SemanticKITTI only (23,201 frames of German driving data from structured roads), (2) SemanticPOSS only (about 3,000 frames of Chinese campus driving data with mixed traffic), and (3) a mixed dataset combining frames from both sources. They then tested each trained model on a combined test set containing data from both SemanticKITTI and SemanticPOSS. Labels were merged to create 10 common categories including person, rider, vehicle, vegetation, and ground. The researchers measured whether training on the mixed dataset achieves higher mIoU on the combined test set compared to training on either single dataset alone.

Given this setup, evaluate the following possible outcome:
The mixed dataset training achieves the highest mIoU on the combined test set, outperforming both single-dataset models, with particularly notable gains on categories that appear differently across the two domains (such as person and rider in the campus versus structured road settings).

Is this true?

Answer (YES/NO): NO